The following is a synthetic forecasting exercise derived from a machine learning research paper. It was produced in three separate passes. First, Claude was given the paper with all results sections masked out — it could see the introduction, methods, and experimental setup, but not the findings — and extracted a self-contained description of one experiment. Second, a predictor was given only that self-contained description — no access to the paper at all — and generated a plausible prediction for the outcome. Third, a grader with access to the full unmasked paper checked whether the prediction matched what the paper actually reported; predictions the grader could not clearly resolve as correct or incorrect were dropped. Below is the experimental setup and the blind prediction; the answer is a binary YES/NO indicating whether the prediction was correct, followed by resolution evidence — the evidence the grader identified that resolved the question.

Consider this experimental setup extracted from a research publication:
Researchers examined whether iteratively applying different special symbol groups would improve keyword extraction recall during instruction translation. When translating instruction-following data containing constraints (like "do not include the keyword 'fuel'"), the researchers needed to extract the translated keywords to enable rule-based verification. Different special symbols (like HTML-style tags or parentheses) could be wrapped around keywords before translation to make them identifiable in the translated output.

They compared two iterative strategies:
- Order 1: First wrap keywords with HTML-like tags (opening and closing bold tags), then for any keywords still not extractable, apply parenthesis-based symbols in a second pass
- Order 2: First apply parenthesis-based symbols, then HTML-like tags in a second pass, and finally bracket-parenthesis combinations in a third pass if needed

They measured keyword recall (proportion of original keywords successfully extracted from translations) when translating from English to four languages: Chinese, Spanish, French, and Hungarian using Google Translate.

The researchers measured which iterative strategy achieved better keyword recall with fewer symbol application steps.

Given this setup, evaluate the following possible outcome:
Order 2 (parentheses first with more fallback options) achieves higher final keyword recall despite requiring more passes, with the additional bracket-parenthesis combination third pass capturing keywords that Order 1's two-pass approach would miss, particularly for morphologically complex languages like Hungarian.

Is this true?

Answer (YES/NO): NO